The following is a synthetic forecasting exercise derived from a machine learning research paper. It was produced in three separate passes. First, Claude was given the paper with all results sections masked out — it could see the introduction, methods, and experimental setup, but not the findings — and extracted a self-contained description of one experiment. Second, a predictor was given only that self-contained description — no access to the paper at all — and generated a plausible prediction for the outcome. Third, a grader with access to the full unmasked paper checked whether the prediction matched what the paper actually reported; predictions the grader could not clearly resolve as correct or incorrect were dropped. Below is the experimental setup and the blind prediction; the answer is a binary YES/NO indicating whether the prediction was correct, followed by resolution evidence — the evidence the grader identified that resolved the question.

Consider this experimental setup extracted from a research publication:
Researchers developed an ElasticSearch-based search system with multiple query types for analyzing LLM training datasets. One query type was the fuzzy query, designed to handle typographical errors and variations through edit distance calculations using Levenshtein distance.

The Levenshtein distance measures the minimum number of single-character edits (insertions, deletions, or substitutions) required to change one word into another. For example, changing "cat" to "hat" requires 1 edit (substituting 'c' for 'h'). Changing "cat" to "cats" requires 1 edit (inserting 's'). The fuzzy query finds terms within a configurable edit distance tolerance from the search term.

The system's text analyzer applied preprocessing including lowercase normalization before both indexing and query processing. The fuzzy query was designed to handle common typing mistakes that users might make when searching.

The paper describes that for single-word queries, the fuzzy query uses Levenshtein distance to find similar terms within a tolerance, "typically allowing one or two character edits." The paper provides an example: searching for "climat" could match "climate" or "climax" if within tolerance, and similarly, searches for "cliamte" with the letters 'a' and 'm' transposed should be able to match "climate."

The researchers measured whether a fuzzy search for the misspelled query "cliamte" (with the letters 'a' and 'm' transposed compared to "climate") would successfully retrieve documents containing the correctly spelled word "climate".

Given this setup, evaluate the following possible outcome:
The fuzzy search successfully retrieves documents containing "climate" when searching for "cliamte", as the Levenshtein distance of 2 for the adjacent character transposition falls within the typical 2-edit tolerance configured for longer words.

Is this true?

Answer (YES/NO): YES